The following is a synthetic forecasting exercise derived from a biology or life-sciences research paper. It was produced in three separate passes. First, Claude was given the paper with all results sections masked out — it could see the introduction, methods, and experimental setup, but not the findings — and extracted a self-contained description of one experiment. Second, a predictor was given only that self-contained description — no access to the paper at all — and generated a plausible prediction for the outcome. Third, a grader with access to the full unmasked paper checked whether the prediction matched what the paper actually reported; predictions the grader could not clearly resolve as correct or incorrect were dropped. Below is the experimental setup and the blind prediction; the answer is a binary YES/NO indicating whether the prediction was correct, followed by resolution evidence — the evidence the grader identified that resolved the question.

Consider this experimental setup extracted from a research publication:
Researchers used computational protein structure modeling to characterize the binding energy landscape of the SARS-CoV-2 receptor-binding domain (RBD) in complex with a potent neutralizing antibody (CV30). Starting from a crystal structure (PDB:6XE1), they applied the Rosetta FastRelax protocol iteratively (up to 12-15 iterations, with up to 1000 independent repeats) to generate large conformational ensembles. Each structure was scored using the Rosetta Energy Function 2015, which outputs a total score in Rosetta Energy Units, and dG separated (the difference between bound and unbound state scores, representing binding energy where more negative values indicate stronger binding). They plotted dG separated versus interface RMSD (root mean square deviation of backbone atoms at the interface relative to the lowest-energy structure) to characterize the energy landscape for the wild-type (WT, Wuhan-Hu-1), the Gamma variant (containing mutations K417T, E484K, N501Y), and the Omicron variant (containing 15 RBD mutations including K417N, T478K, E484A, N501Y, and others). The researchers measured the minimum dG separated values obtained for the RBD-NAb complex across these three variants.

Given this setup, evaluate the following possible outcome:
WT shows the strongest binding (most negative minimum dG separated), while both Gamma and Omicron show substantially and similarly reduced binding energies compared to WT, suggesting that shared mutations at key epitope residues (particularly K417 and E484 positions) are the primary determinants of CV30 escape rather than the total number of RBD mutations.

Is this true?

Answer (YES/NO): NO